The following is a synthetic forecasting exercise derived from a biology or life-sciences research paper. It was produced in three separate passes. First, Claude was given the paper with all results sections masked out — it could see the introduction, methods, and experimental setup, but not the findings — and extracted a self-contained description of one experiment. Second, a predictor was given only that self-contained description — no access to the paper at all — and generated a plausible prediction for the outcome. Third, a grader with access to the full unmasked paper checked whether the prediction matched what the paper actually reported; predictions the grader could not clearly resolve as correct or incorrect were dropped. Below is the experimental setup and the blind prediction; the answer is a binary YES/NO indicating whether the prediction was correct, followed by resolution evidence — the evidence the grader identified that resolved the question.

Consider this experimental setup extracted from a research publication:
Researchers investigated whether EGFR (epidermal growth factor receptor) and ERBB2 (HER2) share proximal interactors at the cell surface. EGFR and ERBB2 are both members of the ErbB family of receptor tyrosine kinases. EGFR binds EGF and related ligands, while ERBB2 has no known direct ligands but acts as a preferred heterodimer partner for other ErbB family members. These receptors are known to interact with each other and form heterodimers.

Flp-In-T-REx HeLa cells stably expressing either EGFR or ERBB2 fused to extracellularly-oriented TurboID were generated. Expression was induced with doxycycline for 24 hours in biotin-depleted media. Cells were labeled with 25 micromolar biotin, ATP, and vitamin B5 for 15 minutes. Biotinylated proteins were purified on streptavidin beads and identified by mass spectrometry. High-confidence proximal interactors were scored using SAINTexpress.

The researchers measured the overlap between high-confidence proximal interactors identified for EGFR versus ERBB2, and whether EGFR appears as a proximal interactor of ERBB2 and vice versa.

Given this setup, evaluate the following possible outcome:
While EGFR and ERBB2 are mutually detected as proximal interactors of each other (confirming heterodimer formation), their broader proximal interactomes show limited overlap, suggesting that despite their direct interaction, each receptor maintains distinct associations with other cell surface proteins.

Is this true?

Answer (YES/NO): NO